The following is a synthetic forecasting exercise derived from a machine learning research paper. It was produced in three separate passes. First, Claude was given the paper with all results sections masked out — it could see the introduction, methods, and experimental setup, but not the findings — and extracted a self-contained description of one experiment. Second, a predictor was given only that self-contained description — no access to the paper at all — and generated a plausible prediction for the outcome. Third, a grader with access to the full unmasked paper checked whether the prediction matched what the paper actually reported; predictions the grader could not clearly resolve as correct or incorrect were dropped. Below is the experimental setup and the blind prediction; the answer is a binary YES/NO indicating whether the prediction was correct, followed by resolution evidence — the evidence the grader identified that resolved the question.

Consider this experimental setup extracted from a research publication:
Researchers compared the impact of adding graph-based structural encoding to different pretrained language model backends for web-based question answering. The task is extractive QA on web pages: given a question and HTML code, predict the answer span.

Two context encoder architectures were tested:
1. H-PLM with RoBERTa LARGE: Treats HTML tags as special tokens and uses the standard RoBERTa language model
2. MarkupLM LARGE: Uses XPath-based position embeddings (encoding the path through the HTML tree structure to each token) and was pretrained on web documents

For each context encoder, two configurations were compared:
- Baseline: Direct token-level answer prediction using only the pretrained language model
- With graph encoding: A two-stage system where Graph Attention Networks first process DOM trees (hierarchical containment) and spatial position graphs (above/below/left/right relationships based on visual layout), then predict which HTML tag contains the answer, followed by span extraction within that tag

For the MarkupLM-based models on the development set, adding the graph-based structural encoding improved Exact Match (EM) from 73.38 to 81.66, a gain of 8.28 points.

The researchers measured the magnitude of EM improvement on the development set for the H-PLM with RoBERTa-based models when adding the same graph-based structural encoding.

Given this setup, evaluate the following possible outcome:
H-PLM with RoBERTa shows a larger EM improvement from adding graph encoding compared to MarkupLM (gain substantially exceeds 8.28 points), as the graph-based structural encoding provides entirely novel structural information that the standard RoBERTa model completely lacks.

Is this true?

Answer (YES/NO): NO